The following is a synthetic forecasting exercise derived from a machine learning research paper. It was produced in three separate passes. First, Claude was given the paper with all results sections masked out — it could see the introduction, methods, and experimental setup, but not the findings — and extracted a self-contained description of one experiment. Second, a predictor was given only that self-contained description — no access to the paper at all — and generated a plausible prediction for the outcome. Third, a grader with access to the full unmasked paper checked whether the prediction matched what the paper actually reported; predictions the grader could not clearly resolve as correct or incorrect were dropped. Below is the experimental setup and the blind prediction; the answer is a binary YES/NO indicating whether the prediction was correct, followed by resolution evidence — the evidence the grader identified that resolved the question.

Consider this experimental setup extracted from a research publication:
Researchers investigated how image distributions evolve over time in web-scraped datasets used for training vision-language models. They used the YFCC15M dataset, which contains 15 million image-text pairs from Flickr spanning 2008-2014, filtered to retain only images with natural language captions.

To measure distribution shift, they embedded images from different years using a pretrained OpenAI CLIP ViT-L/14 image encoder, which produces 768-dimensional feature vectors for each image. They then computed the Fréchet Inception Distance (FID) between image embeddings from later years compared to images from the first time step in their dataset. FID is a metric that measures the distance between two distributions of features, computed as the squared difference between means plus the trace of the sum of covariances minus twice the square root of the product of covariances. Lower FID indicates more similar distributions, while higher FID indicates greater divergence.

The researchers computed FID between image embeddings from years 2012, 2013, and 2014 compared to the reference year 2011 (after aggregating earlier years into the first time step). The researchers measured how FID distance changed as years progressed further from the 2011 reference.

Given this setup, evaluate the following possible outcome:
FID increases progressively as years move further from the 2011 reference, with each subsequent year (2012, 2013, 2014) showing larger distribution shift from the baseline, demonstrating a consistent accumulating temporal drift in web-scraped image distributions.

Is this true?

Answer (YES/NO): YES